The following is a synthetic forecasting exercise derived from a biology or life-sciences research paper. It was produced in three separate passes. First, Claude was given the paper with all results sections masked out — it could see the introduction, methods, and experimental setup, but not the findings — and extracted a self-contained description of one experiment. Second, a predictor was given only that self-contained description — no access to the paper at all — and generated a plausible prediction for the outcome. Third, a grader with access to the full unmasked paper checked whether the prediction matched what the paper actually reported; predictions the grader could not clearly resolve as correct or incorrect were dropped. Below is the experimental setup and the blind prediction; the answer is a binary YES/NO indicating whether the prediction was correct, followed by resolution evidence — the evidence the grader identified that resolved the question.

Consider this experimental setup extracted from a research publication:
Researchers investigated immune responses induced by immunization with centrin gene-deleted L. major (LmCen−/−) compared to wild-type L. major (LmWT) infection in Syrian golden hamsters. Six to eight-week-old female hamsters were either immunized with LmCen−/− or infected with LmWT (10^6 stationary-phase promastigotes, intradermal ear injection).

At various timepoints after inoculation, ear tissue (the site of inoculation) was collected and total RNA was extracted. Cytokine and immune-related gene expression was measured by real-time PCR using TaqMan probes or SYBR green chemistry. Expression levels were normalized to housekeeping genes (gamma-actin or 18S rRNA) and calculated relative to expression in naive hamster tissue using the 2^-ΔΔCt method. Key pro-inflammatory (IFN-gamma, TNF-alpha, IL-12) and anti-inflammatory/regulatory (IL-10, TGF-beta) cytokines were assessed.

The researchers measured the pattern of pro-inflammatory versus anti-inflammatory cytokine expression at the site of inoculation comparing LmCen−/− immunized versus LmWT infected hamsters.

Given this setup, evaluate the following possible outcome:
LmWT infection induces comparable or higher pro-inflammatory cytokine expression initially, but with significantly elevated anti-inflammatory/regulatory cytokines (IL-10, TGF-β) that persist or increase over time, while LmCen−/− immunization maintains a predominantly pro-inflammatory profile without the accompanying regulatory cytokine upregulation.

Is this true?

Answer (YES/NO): NO